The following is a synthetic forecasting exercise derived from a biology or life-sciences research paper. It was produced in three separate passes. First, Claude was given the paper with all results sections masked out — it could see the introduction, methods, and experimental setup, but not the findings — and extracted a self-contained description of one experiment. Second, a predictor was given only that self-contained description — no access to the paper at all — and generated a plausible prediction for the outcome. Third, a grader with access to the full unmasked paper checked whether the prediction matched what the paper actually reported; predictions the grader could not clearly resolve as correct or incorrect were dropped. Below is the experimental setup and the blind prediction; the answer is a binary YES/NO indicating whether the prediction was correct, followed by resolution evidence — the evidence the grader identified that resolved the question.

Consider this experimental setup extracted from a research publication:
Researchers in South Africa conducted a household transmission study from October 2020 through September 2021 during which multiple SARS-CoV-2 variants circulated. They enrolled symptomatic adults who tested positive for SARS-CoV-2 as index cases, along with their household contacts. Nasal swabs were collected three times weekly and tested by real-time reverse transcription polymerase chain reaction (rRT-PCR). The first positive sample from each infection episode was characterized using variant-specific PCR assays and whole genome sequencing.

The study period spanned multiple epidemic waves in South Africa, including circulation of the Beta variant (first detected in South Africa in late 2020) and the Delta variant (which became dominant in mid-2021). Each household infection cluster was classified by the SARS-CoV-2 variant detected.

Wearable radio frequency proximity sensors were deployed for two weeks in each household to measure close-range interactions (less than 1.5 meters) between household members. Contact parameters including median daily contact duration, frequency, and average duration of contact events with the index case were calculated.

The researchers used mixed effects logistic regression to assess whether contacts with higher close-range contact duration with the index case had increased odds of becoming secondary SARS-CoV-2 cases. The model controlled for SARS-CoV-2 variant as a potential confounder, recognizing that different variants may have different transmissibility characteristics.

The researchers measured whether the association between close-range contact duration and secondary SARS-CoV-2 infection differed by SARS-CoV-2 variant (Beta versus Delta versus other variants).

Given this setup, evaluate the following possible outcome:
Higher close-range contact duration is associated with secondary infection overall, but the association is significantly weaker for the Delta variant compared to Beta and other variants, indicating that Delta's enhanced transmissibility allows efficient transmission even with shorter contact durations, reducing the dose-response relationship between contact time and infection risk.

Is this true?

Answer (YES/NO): NO